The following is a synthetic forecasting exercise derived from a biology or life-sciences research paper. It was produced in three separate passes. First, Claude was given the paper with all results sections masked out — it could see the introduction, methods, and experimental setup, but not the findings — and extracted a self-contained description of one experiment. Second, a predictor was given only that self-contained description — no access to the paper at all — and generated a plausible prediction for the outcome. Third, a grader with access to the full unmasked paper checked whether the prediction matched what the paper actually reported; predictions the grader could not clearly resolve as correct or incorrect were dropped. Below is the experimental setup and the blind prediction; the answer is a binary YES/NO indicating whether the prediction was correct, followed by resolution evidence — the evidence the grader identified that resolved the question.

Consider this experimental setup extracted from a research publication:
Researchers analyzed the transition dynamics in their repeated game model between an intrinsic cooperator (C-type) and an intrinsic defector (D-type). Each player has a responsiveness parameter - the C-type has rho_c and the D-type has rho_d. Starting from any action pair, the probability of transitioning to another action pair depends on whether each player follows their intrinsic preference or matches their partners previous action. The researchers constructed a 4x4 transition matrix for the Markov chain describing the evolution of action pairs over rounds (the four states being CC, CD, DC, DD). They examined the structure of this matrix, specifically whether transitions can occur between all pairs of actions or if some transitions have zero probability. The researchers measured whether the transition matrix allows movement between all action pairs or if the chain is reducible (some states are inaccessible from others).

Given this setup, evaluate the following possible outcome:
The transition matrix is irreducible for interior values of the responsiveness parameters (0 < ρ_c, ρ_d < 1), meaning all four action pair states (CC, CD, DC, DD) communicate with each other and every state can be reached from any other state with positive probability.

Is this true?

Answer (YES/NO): NO